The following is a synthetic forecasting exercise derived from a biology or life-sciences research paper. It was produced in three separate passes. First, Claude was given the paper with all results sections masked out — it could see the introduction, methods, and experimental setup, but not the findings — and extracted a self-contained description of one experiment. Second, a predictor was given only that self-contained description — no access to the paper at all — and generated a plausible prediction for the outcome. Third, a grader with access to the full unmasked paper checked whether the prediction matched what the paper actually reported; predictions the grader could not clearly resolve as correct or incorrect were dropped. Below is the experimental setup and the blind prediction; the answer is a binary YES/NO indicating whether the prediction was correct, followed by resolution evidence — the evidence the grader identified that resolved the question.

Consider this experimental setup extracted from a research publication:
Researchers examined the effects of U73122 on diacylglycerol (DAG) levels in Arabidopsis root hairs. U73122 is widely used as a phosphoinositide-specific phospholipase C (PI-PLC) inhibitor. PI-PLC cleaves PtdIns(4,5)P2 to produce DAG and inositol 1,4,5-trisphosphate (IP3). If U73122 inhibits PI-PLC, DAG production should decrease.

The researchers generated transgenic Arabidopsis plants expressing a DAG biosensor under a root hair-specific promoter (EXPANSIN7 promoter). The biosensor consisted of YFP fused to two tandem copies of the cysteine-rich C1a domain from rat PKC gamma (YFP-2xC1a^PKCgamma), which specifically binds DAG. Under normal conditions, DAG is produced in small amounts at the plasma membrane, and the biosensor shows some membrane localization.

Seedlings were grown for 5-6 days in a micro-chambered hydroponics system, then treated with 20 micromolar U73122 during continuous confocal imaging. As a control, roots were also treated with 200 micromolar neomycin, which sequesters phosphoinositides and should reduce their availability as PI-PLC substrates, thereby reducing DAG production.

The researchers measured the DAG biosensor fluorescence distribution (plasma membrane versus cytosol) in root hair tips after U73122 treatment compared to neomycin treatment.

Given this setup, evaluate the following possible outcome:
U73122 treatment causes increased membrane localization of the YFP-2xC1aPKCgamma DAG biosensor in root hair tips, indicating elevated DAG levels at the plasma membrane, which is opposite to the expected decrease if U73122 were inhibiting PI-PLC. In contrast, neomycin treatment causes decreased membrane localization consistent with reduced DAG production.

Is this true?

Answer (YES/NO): NO